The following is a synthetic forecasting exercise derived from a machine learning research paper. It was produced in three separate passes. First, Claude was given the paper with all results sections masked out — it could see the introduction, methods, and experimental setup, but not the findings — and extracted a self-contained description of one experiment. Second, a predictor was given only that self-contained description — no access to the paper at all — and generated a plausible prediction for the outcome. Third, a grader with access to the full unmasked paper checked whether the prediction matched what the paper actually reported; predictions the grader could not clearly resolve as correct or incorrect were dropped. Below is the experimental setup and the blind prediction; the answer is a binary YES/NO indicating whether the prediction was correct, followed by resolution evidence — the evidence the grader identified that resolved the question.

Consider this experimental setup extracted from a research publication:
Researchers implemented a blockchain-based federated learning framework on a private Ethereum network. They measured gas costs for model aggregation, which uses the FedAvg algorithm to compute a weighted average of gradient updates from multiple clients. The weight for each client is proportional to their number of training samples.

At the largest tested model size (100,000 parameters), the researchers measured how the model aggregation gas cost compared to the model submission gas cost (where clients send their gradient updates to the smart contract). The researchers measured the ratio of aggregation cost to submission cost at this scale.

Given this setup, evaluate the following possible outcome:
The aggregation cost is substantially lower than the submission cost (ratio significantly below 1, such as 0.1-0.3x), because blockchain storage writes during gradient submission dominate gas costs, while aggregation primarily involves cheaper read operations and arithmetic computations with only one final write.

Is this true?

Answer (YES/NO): NO